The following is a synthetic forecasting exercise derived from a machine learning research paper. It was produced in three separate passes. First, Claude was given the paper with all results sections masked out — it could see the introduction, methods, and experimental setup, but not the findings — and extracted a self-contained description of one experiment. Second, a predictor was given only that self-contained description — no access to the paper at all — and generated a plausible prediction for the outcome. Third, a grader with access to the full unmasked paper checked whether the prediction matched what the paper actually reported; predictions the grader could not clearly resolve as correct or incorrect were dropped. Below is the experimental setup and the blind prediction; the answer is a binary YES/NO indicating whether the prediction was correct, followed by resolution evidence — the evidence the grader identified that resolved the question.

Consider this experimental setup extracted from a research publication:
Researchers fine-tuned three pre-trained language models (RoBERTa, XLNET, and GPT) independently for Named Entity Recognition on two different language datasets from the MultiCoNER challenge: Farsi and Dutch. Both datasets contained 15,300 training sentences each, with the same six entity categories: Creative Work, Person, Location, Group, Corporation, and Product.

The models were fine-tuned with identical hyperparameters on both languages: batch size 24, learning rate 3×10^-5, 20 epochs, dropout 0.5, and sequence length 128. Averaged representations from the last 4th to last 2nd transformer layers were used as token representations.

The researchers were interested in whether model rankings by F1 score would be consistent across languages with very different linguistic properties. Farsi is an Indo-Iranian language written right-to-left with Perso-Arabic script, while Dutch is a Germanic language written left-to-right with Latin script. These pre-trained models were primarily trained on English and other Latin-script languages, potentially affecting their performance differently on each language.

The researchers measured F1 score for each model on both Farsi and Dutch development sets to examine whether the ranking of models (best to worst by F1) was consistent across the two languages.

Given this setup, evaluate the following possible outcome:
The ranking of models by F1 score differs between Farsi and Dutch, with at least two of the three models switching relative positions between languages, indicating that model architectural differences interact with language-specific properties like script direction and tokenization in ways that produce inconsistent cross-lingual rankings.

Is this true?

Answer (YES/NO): NO